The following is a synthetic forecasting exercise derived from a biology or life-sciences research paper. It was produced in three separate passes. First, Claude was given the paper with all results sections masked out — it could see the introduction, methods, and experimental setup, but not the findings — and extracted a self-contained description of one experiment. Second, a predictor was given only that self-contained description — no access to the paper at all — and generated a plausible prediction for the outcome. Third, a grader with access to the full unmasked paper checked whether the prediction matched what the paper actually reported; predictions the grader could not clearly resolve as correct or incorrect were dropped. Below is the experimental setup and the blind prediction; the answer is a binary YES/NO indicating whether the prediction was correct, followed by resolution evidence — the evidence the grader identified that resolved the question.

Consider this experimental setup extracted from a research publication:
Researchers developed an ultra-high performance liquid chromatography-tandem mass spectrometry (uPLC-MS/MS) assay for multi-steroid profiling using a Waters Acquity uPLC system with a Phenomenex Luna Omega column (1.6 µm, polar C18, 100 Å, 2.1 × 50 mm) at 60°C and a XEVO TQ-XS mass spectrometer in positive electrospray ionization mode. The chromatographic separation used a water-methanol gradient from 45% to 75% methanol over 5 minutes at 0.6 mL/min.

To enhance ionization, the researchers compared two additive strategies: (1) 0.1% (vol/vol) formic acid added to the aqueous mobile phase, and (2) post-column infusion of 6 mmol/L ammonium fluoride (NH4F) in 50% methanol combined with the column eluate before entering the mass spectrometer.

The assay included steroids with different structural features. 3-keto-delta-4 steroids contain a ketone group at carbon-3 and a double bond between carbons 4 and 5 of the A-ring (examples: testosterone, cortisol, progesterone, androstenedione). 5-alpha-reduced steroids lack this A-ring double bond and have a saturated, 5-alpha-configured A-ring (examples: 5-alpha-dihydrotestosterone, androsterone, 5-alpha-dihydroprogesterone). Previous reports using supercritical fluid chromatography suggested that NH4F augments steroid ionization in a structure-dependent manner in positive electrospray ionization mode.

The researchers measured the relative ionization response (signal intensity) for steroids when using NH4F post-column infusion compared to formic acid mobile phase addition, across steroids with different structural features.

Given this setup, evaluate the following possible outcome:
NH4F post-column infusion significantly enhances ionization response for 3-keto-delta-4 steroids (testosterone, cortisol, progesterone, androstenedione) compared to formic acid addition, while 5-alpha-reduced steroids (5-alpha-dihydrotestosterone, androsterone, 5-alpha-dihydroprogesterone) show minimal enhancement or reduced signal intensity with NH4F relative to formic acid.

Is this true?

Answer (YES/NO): NO